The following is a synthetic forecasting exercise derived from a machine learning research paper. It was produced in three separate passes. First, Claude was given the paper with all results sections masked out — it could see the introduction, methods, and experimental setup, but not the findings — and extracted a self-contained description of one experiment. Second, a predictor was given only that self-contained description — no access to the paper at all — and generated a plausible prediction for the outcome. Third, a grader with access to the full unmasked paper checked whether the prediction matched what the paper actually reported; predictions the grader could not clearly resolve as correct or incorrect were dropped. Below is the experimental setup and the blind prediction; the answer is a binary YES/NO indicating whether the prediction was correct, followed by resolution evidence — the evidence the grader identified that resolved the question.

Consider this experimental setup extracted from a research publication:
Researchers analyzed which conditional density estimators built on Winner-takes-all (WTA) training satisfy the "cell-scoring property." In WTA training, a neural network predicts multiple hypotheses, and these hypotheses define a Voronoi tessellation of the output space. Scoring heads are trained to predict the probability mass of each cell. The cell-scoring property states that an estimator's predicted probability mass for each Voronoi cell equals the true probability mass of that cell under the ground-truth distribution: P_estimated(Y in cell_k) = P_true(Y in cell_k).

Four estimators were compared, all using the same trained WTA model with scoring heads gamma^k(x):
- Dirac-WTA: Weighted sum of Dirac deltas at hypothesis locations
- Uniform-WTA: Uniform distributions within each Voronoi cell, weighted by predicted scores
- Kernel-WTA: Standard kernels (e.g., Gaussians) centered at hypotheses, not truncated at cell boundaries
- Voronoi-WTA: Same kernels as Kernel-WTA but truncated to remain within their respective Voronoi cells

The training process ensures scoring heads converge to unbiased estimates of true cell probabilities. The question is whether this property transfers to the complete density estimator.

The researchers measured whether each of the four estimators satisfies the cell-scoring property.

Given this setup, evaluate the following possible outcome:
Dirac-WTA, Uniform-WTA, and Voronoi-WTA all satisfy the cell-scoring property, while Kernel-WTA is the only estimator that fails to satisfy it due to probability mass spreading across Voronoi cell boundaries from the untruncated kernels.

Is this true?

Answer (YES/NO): YES